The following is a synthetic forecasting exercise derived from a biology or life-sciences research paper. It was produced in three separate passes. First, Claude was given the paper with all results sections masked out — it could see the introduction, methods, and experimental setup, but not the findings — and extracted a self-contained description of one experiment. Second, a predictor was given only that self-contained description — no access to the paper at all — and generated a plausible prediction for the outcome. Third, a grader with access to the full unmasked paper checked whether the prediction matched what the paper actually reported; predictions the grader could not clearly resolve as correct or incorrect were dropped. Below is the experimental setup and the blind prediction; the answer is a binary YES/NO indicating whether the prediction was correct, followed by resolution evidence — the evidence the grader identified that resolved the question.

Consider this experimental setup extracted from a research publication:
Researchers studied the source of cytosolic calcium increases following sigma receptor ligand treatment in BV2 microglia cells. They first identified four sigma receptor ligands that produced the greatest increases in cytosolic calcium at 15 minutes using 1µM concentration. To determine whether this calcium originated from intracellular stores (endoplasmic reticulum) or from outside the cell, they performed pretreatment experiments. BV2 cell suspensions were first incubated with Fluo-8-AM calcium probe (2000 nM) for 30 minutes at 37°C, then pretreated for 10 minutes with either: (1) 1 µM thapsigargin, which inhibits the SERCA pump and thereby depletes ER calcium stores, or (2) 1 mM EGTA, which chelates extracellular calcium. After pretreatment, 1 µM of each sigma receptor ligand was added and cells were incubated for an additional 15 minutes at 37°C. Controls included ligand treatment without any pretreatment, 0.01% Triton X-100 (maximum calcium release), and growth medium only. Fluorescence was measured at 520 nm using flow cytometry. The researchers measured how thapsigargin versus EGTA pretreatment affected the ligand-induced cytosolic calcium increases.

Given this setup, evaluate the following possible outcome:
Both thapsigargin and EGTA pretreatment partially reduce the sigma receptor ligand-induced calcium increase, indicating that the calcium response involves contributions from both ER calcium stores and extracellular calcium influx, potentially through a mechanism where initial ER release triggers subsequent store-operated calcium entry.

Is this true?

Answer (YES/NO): NO